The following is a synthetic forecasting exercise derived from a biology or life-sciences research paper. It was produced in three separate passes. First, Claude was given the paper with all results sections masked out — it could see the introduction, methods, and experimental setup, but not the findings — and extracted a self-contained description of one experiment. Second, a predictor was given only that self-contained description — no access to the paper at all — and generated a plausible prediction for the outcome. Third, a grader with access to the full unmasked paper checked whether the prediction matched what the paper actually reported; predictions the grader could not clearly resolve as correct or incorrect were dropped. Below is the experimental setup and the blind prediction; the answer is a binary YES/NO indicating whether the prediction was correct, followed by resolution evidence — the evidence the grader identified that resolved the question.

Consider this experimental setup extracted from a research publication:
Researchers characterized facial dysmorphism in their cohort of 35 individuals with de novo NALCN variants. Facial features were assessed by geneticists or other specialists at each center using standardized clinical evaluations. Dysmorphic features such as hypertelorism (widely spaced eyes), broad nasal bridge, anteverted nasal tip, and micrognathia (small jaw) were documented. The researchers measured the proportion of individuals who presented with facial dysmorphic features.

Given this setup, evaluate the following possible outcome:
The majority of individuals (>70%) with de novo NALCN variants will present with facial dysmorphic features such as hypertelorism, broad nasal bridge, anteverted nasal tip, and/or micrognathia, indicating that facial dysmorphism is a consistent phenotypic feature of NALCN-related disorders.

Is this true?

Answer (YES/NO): YES